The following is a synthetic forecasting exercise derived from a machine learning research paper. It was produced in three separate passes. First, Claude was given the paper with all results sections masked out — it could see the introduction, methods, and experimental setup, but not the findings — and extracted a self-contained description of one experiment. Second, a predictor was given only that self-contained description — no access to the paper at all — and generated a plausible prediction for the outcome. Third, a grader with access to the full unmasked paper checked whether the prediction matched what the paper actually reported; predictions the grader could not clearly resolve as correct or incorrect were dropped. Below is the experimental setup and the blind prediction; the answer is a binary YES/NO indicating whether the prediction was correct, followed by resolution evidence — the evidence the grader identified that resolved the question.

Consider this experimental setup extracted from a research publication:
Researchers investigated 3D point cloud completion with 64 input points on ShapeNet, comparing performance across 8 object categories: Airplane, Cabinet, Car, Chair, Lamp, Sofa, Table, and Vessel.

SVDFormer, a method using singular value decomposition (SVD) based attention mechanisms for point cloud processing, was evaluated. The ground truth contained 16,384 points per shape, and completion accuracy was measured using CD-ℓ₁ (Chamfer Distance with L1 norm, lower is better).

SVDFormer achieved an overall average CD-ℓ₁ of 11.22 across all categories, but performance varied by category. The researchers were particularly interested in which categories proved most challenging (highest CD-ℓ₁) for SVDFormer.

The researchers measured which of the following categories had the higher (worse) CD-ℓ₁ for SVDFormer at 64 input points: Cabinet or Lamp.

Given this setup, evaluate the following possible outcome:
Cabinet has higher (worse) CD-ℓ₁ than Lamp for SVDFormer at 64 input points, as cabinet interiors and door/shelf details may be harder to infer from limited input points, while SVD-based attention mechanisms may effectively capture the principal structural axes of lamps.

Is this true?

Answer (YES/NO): YES